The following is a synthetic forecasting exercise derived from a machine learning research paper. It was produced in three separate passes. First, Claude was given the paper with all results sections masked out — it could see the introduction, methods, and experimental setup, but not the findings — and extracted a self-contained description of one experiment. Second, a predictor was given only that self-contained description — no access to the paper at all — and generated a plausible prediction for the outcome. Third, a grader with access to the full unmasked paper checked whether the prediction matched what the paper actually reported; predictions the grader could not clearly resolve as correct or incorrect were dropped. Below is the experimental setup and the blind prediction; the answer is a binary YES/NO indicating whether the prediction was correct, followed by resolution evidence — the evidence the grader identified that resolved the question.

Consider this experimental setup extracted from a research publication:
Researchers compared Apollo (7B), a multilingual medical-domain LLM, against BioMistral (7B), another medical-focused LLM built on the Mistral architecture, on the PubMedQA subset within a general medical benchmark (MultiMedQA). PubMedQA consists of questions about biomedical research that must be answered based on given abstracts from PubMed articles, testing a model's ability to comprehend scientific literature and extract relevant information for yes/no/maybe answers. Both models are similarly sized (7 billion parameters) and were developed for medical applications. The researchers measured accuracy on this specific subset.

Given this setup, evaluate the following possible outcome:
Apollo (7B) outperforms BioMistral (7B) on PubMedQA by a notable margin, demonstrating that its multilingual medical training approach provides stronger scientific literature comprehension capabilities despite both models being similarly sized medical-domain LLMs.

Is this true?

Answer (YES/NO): NO